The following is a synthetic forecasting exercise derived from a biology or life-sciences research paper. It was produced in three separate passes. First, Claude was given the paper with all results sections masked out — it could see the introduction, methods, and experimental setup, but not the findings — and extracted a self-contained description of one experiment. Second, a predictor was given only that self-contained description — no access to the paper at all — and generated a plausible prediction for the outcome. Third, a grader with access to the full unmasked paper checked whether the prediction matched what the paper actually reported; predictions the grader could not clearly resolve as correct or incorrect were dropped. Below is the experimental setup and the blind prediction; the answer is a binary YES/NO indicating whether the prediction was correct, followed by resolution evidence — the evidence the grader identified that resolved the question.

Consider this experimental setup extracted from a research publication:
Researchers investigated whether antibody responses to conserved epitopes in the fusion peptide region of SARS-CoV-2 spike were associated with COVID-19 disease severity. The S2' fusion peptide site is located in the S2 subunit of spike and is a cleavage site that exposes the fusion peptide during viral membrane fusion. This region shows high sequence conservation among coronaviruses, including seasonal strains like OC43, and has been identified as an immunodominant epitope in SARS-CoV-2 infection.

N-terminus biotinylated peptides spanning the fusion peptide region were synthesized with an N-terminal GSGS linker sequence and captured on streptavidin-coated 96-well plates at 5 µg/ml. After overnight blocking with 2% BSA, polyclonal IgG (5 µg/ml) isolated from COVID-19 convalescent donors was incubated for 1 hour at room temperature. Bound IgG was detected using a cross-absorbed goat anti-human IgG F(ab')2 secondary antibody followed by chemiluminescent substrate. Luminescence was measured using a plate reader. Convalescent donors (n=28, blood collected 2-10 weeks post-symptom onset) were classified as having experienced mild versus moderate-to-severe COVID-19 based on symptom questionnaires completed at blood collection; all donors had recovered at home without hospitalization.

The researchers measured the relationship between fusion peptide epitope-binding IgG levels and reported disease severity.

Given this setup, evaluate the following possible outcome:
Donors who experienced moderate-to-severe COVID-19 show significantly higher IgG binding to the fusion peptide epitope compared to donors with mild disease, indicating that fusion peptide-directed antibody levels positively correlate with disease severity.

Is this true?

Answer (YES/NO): YES